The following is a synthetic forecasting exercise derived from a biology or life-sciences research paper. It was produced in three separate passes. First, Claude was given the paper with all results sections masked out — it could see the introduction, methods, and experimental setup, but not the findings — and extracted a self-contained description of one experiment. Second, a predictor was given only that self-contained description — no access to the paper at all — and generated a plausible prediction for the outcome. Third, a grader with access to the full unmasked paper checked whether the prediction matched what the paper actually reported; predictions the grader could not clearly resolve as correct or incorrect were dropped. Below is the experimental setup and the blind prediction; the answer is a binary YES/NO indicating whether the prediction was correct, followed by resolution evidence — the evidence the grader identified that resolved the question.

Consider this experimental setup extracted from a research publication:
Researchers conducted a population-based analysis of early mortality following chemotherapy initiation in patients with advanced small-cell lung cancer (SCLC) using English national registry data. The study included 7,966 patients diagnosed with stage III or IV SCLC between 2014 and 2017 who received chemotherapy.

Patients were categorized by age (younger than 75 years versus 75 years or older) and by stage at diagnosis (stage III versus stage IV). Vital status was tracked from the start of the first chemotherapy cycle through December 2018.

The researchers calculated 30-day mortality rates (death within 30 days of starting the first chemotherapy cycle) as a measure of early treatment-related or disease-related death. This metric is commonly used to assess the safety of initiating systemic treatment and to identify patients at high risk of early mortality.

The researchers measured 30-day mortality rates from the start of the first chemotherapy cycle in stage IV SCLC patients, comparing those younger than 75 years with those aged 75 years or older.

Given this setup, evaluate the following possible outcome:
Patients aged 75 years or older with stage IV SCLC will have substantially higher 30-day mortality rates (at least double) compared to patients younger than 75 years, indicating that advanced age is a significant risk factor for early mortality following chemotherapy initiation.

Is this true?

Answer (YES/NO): NO